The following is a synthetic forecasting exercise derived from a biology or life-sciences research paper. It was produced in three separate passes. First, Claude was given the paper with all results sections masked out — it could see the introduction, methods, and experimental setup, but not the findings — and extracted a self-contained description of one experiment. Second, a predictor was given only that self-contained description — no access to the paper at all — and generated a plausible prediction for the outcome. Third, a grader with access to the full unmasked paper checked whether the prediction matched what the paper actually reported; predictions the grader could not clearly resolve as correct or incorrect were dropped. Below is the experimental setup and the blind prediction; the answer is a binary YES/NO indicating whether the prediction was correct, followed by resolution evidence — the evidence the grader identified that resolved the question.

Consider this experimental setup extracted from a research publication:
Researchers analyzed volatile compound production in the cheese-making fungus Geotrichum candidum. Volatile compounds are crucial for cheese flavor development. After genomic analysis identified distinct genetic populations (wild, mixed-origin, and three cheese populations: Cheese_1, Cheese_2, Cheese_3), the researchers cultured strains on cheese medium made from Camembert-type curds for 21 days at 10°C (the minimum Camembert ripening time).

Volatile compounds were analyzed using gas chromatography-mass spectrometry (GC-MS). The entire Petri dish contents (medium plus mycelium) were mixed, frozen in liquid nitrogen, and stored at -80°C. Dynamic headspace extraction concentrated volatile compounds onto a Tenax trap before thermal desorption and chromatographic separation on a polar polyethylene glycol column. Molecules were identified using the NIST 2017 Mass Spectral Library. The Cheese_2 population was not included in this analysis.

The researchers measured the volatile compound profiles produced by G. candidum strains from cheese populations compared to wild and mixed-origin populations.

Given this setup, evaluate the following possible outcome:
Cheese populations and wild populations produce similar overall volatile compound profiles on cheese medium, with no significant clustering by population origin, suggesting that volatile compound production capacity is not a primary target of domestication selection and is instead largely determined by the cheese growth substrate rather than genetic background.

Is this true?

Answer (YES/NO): NO